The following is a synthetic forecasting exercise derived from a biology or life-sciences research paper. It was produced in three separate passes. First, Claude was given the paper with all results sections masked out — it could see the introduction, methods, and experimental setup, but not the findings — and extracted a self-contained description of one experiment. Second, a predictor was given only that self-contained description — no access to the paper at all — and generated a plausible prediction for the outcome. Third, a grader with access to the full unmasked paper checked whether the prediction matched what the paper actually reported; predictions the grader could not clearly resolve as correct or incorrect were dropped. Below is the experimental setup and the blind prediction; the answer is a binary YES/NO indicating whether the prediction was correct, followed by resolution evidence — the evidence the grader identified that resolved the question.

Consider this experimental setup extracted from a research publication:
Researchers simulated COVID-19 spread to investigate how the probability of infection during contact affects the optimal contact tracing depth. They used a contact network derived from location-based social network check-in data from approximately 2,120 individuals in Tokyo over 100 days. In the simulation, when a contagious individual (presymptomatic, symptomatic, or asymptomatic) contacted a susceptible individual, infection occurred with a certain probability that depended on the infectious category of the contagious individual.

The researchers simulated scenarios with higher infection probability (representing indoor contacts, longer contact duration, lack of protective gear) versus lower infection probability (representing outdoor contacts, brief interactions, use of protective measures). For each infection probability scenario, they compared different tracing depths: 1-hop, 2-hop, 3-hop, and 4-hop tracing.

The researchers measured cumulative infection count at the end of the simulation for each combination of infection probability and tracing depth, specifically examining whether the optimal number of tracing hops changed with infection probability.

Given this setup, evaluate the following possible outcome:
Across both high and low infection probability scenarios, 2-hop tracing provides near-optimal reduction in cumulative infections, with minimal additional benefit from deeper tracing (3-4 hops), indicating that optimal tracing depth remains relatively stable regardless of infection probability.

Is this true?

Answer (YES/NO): NO